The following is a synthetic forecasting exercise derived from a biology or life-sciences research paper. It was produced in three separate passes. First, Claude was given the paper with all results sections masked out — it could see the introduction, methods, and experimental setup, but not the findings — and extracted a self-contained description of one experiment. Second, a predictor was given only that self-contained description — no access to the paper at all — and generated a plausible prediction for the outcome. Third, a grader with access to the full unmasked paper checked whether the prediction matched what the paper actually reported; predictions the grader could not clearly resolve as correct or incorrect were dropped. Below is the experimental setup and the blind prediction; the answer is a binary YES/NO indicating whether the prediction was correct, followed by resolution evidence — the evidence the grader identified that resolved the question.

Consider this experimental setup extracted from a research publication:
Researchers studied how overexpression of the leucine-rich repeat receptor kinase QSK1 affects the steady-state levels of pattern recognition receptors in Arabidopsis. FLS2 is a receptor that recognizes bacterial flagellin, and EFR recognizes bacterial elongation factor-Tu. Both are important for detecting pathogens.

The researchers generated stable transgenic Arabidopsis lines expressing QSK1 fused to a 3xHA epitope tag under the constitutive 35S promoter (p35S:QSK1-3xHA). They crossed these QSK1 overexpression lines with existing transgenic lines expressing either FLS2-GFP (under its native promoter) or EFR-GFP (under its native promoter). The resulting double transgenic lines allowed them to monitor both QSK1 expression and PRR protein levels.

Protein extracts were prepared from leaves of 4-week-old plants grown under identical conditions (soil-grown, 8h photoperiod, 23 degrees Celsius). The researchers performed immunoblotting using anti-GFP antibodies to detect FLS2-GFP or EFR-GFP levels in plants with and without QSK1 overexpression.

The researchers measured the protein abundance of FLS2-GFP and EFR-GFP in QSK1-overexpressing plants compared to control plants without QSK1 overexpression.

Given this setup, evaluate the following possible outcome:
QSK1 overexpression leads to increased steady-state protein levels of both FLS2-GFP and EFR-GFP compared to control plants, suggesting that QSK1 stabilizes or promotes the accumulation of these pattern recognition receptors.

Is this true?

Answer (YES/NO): NO